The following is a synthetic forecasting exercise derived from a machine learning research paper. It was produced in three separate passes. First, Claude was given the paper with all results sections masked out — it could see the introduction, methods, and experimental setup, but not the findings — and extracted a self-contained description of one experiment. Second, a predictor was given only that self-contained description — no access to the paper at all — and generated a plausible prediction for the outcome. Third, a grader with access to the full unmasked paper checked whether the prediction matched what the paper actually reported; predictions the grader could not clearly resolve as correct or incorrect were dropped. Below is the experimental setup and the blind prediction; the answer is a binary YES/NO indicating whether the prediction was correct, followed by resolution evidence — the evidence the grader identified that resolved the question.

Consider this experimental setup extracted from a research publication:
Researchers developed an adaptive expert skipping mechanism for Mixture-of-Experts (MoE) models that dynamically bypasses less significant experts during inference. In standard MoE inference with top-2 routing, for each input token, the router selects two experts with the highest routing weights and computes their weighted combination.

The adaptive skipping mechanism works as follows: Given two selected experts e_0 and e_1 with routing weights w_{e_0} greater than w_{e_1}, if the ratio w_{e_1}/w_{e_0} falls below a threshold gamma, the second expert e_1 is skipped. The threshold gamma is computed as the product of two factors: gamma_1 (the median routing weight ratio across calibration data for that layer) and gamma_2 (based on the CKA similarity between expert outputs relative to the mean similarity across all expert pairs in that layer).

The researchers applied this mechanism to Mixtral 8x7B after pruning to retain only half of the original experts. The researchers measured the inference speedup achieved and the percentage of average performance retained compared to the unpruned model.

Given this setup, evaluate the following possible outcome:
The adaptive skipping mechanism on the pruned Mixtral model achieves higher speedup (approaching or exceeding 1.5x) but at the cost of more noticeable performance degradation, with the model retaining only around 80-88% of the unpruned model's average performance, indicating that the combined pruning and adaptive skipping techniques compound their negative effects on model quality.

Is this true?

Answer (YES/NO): NO